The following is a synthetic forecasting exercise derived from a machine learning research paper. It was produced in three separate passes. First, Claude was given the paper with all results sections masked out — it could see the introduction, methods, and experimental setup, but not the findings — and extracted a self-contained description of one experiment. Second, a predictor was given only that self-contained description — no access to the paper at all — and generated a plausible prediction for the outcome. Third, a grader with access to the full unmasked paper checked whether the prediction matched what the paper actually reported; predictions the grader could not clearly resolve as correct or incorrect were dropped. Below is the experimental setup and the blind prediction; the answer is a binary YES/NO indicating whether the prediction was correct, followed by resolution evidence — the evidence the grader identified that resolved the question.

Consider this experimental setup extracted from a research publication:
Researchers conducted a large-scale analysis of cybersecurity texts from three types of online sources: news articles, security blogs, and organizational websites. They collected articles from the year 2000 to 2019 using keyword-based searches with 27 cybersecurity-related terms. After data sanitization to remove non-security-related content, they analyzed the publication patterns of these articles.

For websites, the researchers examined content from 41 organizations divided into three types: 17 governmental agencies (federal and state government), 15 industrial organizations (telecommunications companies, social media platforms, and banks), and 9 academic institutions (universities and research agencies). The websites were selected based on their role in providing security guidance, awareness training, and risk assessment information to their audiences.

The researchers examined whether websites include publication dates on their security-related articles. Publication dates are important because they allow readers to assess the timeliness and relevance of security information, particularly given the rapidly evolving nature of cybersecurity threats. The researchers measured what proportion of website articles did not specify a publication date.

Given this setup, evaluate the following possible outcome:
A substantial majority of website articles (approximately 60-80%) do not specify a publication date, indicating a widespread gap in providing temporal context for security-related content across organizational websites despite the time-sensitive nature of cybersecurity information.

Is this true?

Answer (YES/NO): NO